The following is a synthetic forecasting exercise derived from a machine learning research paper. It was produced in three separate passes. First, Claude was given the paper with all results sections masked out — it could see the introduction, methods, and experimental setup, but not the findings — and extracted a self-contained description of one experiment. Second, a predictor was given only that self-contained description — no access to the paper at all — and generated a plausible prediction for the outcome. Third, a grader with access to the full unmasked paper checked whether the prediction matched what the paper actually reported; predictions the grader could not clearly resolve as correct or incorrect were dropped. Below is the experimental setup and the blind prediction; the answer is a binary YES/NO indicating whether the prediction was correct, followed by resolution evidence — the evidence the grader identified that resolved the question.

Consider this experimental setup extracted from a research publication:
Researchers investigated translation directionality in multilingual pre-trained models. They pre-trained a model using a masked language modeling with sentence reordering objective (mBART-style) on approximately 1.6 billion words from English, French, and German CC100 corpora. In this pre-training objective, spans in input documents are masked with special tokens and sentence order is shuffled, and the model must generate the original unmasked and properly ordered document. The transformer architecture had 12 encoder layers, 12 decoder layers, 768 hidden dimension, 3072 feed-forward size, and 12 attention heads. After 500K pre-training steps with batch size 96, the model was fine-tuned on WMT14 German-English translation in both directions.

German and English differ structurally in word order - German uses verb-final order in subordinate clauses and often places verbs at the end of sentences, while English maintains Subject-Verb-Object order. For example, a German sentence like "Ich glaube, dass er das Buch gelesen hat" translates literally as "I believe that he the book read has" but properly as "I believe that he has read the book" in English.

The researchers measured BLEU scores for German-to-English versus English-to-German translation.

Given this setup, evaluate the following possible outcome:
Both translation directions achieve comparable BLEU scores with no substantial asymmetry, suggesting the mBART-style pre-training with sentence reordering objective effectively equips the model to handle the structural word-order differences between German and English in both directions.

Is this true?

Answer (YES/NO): NO